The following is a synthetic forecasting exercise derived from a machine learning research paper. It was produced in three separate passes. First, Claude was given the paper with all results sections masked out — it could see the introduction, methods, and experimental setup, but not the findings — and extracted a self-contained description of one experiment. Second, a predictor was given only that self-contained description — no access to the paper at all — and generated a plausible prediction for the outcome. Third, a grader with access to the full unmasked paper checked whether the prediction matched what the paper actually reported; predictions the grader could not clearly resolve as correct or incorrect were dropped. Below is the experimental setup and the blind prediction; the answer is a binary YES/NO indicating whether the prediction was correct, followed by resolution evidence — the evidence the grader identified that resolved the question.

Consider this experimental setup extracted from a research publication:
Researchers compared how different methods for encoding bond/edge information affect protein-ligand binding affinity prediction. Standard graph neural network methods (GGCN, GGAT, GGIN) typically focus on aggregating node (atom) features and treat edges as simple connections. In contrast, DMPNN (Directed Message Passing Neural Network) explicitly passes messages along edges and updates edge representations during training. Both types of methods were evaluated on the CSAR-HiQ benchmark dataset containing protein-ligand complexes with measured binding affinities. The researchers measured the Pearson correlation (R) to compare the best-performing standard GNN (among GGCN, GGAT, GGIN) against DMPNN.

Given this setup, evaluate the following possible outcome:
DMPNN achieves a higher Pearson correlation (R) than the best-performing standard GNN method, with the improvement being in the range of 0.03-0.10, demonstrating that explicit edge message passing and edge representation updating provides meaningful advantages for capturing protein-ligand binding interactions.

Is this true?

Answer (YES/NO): NO